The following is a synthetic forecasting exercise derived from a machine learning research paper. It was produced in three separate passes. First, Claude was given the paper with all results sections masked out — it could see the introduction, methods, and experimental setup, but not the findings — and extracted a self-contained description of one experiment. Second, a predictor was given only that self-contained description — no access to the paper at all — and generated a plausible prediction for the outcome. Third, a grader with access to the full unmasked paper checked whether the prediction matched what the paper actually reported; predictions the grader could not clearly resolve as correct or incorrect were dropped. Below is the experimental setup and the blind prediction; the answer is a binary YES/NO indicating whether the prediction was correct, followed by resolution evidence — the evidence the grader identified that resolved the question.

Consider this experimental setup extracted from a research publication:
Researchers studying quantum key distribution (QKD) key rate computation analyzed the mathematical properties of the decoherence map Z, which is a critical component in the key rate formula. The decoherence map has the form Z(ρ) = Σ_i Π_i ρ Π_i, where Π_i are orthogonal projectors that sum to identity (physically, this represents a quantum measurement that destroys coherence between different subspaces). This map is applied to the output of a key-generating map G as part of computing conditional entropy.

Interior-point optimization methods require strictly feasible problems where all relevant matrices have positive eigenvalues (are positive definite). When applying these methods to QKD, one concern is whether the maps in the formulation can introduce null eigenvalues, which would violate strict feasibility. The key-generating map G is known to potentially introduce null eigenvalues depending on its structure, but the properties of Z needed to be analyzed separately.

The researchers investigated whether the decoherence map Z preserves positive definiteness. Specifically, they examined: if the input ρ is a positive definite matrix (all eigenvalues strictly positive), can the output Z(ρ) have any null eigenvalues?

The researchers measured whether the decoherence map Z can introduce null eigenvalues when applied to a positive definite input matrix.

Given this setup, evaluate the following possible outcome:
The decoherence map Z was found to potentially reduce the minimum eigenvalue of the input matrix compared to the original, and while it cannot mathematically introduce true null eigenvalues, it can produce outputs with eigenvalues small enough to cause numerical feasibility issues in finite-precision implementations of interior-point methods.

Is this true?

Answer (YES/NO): NO